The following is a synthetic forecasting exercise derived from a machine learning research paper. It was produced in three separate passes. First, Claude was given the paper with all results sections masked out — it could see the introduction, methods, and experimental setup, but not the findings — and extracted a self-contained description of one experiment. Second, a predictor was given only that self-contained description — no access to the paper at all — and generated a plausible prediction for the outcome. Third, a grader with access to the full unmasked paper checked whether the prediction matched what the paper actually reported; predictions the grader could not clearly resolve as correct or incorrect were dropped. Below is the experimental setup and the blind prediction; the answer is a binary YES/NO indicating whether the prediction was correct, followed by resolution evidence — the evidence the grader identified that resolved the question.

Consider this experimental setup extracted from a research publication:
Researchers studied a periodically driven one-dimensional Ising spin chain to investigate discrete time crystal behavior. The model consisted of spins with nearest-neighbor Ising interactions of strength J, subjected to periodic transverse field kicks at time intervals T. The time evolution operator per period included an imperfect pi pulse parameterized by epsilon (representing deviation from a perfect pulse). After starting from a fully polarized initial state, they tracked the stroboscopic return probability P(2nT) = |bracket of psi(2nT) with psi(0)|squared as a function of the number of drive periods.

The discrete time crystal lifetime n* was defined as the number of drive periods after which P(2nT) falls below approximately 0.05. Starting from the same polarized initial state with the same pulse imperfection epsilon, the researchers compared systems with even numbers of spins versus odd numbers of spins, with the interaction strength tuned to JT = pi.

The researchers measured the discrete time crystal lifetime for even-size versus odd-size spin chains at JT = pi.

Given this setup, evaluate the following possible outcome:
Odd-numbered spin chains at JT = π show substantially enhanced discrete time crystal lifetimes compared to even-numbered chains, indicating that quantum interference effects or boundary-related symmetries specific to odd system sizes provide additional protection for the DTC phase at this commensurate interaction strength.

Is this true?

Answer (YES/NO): NO